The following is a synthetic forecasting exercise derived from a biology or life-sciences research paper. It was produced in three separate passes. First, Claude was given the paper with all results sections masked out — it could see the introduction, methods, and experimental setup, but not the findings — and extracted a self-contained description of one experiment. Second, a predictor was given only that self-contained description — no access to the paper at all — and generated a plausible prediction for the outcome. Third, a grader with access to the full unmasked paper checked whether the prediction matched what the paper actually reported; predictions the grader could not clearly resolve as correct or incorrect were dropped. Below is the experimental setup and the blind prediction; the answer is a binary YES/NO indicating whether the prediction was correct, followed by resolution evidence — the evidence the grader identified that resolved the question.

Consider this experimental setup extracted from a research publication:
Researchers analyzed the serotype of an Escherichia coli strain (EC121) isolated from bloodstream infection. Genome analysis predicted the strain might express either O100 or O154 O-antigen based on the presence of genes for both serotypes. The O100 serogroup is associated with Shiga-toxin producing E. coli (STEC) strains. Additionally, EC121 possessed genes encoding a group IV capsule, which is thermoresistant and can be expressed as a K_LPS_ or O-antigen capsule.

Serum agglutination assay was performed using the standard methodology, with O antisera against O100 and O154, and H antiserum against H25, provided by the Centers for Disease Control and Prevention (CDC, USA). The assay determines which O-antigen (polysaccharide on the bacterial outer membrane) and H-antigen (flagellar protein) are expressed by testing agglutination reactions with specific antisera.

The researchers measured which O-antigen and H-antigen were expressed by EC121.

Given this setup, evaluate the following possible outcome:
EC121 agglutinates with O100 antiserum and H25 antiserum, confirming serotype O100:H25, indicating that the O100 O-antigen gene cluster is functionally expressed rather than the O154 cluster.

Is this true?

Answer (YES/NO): NO